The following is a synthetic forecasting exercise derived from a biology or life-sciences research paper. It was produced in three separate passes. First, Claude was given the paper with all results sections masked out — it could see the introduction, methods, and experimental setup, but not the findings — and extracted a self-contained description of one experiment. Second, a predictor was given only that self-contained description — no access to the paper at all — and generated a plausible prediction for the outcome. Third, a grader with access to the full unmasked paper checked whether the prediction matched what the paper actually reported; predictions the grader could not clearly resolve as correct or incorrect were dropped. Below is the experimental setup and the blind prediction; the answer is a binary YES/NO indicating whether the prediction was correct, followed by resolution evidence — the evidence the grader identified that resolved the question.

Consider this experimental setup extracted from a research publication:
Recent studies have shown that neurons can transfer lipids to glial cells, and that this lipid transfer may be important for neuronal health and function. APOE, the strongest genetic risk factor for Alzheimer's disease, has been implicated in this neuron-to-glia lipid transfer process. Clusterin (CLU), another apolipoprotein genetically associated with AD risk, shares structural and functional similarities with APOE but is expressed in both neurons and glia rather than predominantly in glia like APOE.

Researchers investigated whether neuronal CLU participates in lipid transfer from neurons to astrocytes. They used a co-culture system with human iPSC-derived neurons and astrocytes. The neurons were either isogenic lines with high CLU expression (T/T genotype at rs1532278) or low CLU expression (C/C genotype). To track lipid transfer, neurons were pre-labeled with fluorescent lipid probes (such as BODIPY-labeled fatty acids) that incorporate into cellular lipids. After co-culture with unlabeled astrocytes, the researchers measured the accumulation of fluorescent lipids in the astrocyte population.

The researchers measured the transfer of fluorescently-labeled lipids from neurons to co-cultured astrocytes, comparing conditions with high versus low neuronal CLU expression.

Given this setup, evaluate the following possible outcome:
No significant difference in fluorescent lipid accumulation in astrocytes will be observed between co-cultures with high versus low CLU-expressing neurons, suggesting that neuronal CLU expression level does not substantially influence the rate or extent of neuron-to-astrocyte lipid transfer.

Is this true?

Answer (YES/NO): NO